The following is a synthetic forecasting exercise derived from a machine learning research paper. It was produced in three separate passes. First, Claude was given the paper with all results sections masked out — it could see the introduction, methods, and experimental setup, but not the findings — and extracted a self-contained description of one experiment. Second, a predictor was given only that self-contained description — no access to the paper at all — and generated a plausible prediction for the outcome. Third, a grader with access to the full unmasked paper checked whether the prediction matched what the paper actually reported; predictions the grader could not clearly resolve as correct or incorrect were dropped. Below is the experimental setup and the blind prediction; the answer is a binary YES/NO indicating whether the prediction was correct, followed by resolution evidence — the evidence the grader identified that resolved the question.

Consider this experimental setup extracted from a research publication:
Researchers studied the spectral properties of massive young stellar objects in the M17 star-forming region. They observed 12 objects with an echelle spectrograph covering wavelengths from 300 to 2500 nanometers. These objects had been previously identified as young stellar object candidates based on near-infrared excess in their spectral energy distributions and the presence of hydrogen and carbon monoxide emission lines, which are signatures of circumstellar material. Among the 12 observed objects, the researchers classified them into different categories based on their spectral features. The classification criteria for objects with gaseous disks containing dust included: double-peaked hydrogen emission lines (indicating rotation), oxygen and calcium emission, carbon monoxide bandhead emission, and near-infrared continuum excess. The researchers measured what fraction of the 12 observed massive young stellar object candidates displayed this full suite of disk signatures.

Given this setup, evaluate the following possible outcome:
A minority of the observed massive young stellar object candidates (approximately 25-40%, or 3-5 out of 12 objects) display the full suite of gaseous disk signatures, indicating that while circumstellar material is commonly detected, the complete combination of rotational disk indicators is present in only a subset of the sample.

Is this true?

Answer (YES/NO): NO